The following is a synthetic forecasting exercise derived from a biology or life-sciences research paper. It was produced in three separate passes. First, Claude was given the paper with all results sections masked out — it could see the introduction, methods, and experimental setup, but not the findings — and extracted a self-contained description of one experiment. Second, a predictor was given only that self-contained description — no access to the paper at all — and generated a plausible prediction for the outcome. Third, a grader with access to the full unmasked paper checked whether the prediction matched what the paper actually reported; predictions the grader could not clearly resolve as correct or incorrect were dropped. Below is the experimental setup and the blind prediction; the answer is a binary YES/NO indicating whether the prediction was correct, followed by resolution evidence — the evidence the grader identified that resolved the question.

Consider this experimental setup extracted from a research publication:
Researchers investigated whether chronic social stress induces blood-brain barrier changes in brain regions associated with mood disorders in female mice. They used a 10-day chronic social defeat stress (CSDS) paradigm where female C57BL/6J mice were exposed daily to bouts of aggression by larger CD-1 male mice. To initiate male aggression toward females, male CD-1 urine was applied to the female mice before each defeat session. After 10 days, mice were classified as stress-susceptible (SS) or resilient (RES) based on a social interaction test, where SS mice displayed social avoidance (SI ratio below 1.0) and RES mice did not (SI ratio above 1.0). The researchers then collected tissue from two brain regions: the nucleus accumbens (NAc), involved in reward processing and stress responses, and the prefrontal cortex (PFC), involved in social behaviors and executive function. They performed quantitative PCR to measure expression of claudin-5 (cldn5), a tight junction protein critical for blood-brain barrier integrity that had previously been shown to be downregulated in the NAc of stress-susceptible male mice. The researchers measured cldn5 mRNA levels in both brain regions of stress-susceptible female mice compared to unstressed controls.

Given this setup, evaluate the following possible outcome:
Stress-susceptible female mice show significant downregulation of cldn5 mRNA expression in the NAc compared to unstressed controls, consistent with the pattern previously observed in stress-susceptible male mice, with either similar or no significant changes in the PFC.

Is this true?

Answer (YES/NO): NO